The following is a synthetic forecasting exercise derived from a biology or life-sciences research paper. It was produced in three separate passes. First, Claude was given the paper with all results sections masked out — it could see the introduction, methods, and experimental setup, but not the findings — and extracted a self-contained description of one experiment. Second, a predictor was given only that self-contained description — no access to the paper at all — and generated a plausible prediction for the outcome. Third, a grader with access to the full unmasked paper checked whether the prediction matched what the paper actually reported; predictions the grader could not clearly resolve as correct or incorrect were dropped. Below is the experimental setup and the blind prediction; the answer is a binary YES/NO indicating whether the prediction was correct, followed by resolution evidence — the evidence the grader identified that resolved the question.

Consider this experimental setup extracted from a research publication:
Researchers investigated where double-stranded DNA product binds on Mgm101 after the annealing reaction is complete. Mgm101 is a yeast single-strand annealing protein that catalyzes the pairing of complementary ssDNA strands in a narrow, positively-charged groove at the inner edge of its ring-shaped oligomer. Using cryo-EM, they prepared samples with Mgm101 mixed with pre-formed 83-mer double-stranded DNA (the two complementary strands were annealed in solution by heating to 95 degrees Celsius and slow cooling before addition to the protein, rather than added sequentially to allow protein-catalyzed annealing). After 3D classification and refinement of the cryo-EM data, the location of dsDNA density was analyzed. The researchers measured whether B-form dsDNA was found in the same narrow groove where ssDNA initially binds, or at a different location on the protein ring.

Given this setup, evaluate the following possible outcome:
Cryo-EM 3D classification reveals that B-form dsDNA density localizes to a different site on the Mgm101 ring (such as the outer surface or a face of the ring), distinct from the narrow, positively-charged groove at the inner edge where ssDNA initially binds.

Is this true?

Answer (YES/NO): NO